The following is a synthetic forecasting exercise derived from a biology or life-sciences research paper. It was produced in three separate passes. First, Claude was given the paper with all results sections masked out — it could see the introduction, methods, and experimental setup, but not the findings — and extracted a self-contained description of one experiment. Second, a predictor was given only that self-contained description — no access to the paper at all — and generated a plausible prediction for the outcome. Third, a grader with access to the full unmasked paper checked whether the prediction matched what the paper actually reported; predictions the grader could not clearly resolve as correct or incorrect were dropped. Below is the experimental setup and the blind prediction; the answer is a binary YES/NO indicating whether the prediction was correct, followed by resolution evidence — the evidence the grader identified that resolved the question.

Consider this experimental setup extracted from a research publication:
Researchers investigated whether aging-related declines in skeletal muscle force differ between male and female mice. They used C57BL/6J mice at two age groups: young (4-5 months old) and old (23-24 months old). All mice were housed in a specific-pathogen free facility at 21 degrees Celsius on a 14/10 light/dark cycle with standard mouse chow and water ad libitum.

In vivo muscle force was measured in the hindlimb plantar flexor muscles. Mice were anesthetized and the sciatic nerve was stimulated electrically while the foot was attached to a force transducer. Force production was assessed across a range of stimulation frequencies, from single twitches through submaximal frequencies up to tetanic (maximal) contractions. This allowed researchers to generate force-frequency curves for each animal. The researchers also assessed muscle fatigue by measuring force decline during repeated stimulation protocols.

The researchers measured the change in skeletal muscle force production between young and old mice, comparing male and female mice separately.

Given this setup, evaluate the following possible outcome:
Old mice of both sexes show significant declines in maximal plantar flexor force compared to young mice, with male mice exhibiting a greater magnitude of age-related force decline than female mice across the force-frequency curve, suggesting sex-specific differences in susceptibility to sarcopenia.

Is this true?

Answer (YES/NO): NO